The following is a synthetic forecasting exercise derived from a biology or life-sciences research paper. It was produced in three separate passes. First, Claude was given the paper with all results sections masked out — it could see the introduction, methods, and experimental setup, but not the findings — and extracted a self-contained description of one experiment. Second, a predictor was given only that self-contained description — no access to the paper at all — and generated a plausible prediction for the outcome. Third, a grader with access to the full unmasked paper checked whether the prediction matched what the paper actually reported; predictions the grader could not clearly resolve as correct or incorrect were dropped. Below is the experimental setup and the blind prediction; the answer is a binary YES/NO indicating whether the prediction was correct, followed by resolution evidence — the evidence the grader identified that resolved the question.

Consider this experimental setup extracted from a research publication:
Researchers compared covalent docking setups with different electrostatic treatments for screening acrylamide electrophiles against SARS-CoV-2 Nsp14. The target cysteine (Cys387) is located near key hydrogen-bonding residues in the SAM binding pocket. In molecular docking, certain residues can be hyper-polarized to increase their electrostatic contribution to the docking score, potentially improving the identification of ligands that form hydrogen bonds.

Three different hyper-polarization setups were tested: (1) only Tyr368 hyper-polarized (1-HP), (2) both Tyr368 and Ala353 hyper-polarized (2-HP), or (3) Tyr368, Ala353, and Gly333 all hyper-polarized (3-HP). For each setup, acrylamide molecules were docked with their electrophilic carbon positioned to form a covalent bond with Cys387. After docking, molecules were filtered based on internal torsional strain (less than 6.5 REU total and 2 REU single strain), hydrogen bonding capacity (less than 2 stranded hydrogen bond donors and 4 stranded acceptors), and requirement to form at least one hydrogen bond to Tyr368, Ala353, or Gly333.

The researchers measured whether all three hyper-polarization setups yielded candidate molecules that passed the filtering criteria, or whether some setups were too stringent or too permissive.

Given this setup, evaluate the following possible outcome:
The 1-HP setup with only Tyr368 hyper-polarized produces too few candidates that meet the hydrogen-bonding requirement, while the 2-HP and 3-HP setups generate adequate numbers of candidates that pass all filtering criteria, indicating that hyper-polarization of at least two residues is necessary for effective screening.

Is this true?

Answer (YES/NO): NO